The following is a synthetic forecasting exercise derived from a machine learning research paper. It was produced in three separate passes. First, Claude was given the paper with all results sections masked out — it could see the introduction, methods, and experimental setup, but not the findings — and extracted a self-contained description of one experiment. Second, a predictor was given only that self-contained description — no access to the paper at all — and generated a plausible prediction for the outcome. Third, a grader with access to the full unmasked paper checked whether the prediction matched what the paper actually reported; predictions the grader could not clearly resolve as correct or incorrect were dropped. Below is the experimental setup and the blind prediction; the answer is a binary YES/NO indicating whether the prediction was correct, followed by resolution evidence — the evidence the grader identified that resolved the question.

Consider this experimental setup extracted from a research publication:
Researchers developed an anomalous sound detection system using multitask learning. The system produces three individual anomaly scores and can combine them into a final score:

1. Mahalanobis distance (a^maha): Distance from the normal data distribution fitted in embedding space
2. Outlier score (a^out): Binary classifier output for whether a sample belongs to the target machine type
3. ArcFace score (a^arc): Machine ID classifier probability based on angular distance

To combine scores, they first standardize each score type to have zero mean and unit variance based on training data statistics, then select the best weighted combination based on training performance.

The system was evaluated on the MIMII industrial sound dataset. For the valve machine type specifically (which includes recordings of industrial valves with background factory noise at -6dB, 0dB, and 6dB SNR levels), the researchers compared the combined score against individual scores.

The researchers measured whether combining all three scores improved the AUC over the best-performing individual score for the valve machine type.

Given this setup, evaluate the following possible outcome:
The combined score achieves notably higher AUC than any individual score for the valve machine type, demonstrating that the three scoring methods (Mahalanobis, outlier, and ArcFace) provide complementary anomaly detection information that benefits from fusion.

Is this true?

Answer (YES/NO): NO